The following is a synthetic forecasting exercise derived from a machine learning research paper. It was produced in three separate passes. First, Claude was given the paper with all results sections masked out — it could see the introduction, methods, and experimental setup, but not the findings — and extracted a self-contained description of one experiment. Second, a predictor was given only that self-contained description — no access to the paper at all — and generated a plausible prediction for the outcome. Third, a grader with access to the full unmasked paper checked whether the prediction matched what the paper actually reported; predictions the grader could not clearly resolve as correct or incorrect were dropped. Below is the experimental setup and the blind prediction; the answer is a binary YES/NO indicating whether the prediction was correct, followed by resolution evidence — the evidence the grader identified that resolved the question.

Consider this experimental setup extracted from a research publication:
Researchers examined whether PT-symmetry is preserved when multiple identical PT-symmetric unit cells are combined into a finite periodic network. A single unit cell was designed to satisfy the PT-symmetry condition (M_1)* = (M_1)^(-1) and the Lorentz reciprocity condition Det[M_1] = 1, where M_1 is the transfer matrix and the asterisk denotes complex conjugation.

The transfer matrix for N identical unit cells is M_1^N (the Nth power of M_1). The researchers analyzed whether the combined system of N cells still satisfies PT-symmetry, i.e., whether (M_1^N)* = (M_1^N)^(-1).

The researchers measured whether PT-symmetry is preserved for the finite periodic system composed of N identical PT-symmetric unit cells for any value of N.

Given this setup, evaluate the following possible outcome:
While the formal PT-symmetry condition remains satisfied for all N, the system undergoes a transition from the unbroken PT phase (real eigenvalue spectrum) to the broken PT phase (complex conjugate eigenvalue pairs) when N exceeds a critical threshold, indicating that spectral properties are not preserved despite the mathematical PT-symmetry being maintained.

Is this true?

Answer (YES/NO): NO